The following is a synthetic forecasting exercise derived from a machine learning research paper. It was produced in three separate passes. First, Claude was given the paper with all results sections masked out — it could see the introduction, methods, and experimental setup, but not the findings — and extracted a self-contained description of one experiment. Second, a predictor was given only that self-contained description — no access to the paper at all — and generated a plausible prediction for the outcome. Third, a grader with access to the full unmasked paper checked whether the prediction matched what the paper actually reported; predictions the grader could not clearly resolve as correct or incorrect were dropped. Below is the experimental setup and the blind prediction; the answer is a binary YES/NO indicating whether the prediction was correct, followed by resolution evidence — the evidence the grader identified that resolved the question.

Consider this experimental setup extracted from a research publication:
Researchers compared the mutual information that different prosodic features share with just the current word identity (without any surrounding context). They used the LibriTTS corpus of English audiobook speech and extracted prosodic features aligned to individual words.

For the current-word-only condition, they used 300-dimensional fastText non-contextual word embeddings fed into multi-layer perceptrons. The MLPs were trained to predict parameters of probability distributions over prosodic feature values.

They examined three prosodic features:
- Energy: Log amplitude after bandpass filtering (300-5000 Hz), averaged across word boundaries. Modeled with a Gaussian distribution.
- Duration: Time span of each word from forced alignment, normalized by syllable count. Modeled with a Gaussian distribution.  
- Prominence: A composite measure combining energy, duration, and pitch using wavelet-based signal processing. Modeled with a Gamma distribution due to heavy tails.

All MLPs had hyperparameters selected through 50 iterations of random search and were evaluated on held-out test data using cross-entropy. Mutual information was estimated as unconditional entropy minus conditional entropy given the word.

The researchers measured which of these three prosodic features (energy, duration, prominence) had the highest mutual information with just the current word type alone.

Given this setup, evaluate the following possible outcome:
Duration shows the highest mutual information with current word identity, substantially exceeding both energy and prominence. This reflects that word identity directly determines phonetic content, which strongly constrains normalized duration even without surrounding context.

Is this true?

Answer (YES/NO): NO